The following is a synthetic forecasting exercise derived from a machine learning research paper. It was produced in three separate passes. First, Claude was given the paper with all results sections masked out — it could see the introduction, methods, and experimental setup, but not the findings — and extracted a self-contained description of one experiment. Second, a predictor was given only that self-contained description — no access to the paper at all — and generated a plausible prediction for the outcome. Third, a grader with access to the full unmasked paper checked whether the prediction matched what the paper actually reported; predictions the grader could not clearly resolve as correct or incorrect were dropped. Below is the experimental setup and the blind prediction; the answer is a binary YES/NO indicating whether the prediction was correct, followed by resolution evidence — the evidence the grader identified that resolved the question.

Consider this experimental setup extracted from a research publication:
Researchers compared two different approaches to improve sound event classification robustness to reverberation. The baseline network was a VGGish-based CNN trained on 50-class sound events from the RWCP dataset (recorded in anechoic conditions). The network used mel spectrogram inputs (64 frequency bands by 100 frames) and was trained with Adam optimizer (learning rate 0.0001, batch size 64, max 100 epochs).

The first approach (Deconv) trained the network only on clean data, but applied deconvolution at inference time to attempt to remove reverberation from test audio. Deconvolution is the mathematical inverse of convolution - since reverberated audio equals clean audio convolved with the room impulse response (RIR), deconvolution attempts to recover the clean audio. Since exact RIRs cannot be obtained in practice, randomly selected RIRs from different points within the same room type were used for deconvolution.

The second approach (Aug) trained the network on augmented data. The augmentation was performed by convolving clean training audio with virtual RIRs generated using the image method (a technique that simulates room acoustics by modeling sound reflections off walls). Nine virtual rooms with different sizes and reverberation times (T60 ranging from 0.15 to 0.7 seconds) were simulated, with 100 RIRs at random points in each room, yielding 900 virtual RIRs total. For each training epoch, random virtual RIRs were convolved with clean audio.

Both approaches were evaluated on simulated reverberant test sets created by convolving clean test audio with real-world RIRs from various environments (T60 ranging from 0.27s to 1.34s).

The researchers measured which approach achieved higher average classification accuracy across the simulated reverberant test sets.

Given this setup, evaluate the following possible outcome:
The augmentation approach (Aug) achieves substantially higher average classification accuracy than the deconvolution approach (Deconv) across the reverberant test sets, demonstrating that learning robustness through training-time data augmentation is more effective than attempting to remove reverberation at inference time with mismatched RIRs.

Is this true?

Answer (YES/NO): YES